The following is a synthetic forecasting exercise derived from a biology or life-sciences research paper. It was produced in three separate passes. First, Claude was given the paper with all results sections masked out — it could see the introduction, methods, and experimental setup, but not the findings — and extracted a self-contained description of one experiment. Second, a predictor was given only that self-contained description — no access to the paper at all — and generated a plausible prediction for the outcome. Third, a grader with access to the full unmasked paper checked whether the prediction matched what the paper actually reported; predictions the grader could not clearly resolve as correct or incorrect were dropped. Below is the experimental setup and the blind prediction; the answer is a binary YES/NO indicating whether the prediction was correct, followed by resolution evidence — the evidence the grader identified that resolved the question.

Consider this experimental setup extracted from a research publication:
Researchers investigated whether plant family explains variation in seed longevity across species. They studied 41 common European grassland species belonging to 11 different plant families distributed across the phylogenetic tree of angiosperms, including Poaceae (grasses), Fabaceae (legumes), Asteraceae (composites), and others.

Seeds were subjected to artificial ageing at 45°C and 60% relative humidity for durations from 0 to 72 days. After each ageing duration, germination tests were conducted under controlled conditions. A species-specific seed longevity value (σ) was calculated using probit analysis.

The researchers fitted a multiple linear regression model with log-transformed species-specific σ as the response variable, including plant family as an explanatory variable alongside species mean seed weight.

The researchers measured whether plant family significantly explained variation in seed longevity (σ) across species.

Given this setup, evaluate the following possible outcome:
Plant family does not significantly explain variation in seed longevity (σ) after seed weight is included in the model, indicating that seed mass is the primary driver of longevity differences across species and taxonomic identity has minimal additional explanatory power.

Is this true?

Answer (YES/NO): NO